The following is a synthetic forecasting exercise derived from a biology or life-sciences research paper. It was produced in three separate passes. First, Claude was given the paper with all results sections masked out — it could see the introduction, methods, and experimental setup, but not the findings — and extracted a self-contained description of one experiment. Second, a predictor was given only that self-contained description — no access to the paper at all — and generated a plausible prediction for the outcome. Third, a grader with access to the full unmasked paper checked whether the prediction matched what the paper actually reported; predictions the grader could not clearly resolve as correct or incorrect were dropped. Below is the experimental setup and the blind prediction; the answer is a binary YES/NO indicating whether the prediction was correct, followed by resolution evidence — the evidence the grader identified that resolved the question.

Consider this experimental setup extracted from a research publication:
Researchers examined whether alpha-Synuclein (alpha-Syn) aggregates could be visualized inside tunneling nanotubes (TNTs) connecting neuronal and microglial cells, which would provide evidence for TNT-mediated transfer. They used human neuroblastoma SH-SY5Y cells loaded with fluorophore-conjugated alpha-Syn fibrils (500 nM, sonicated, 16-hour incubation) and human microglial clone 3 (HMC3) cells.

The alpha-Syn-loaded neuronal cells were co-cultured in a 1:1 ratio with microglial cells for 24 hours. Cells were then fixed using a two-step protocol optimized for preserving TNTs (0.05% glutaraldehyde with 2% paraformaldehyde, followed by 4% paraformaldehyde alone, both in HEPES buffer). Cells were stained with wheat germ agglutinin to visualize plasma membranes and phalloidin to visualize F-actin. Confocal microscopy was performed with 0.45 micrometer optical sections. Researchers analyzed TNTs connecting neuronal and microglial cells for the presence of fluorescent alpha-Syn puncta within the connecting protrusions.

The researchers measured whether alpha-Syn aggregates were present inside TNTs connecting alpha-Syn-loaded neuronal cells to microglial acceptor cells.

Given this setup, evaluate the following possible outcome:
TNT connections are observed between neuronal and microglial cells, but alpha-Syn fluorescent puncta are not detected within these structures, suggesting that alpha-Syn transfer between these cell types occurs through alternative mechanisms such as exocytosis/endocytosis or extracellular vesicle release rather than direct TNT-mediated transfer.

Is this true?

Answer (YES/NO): NO